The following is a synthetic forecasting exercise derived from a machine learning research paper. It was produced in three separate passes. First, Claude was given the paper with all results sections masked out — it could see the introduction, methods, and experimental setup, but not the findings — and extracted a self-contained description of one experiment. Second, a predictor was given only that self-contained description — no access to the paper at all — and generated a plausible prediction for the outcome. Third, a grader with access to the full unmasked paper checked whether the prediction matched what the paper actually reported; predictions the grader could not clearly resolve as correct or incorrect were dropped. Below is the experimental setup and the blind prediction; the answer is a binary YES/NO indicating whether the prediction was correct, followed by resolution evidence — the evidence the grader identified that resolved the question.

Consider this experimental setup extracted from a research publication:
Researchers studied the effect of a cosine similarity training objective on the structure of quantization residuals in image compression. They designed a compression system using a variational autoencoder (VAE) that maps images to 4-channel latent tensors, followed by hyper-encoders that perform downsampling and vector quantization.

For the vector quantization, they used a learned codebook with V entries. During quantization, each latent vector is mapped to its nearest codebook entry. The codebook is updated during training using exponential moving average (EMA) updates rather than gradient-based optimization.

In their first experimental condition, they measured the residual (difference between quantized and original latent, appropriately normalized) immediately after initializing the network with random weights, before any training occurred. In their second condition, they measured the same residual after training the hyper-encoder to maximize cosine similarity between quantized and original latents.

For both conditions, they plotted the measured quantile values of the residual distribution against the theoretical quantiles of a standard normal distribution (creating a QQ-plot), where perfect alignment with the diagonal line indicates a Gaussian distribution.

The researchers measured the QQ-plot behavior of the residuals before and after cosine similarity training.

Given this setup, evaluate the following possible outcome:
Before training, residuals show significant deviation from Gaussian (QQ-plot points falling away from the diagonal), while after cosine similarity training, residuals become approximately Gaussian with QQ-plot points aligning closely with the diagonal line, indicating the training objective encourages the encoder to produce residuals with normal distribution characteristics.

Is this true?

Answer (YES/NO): YES